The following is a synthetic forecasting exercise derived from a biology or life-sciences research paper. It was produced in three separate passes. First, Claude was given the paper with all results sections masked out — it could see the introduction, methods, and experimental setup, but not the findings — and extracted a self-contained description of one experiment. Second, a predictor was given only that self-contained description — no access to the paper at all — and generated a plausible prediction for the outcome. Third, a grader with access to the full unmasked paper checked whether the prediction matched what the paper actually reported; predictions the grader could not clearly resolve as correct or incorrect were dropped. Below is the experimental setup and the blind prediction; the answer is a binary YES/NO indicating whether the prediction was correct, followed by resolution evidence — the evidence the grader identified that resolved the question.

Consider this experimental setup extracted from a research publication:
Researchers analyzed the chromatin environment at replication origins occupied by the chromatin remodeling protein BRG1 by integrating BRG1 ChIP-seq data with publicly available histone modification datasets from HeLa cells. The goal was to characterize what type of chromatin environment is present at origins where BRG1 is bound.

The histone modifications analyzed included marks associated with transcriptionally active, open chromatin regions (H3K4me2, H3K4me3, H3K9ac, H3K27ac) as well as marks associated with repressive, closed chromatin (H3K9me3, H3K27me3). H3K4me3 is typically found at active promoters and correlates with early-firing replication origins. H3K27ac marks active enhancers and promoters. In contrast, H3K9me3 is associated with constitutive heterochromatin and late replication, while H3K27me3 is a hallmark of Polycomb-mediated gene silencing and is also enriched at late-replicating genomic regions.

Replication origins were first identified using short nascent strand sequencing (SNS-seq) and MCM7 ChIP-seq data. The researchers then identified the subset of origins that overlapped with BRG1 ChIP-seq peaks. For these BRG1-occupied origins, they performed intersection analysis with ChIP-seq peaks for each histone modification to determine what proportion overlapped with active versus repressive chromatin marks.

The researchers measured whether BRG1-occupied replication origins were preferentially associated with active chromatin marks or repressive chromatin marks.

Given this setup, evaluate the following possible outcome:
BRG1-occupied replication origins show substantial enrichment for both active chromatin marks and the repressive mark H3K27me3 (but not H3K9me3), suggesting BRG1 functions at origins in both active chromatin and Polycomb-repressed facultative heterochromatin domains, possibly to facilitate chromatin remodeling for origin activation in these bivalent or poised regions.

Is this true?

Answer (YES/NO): NO